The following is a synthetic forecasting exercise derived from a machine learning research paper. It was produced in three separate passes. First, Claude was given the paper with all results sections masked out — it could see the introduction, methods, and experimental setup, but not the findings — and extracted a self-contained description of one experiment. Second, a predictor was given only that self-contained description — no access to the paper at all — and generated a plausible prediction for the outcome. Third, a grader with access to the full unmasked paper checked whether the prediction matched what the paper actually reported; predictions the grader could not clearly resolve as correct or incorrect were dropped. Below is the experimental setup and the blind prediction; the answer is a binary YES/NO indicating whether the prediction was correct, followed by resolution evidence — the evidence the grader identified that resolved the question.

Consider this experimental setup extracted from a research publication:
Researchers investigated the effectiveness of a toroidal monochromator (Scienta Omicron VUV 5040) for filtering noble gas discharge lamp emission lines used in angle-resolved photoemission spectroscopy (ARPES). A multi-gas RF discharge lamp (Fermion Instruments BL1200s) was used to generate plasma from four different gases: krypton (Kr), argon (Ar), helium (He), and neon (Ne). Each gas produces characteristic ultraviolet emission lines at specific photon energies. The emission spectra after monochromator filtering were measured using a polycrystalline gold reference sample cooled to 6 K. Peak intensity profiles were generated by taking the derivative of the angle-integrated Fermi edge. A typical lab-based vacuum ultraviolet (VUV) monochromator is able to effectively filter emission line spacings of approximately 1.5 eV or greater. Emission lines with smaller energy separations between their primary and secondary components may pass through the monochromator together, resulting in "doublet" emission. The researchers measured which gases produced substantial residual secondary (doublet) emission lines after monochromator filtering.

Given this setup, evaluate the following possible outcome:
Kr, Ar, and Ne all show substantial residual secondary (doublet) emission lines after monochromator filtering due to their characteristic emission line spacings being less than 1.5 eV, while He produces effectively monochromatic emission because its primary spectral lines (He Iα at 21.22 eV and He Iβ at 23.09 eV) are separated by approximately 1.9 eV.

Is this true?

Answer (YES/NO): NO